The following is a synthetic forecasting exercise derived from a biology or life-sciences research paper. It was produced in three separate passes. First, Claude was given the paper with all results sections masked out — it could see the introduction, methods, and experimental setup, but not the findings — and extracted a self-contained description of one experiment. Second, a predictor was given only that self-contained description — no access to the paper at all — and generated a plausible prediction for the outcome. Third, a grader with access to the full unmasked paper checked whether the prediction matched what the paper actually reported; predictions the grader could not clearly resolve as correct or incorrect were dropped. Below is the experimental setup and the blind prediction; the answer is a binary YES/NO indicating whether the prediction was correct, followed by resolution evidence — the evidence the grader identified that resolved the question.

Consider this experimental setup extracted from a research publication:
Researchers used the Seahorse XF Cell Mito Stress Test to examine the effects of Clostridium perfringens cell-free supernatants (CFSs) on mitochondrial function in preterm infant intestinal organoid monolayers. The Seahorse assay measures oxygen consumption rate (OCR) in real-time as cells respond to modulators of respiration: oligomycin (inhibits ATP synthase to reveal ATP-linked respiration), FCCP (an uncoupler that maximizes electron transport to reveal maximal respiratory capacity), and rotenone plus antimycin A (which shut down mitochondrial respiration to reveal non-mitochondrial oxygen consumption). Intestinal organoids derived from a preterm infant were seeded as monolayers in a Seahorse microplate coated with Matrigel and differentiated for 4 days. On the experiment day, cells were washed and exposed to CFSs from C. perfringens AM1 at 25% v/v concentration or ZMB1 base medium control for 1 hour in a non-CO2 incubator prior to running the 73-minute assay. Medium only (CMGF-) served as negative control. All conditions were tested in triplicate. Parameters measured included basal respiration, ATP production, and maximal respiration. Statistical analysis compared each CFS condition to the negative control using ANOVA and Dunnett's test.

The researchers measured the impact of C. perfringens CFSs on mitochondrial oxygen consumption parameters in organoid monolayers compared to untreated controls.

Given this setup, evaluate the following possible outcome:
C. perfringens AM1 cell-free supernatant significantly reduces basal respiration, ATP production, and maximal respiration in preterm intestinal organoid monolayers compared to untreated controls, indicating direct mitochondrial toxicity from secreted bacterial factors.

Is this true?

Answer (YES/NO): NO